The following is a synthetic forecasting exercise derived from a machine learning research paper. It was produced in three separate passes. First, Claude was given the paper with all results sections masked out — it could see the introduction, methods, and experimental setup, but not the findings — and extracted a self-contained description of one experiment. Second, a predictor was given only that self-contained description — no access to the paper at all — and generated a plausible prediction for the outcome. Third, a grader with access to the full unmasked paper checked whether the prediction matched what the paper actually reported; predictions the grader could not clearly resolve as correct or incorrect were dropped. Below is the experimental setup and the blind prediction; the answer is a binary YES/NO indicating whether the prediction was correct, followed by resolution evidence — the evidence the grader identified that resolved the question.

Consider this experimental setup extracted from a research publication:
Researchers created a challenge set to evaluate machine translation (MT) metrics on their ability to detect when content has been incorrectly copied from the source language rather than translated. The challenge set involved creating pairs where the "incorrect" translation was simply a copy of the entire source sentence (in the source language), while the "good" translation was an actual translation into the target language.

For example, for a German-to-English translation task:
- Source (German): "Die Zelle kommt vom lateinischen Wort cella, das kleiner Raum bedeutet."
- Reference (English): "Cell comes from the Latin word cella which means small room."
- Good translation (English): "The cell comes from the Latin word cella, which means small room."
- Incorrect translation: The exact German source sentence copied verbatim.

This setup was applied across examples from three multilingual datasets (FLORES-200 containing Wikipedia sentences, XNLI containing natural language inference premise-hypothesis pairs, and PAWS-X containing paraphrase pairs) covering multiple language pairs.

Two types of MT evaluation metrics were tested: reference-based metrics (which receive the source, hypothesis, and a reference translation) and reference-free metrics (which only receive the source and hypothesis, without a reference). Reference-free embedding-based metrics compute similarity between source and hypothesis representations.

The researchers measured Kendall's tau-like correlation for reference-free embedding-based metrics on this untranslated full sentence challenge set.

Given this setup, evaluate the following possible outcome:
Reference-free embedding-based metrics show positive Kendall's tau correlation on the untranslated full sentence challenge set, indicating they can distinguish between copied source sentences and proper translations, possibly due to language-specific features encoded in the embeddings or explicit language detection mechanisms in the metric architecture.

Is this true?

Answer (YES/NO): NO